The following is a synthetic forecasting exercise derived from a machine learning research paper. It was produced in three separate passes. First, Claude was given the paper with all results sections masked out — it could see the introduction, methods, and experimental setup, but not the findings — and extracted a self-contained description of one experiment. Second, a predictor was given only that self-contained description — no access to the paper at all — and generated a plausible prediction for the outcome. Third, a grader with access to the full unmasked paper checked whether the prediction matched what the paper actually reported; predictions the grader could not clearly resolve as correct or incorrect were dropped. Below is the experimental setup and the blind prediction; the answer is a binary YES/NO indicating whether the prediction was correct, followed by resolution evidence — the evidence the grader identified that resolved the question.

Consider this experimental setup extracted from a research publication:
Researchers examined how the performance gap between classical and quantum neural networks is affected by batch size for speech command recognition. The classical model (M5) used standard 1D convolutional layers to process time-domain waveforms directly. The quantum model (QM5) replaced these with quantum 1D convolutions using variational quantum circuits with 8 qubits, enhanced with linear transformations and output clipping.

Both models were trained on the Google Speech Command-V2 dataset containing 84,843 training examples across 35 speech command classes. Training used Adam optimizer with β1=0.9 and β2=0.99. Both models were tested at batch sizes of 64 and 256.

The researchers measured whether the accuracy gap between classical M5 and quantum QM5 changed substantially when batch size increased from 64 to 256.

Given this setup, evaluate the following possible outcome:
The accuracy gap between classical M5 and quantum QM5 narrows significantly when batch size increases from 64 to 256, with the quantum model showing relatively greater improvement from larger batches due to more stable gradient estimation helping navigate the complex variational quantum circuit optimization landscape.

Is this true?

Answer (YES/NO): NO